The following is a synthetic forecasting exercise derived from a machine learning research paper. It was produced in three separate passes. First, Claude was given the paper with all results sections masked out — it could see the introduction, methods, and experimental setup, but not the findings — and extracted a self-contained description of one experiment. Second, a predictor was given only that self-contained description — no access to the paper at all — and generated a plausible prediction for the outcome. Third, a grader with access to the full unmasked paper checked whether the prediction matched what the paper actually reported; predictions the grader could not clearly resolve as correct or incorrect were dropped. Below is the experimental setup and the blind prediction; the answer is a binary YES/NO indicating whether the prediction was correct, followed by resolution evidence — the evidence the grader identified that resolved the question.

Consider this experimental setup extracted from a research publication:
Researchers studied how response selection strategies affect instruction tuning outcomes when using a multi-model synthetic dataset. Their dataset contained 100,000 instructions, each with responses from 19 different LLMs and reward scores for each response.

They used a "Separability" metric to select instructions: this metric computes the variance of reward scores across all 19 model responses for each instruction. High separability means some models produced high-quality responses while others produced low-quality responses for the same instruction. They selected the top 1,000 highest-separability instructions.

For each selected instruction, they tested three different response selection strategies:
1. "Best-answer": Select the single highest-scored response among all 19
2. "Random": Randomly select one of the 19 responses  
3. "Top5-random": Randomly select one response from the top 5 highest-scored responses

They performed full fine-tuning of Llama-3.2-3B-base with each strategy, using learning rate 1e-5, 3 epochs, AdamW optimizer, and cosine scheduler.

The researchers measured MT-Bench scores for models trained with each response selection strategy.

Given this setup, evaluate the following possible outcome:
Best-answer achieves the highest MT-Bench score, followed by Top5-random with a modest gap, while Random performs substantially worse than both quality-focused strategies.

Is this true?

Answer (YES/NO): YES